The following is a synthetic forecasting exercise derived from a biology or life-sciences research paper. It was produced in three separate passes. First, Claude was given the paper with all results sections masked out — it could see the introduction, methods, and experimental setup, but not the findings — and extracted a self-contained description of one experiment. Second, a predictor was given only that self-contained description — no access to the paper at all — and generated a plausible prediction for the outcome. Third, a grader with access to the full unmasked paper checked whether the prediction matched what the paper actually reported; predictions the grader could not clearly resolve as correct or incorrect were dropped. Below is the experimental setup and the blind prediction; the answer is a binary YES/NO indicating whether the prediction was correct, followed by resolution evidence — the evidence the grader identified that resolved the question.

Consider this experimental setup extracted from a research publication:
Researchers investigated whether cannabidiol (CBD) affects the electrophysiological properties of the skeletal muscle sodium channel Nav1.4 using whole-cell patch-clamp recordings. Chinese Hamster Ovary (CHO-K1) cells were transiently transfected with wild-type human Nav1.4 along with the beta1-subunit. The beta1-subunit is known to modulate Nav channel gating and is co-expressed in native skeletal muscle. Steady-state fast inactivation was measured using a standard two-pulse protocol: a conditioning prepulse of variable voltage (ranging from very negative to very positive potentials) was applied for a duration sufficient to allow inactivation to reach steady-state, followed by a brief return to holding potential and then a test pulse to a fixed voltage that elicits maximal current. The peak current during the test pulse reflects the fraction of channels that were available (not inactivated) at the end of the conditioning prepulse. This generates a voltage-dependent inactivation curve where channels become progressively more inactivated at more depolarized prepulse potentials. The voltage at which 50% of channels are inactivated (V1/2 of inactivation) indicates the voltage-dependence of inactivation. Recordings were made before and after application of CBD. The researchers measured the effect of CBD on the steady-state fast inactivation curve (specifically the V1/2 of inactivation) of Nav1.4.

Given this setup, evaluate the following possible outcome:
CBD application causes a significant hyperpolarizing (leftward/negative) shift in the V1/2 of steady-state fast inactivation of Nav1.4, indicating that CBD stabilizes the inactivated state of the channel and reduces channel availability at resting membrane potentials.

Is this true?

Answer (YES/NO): YES